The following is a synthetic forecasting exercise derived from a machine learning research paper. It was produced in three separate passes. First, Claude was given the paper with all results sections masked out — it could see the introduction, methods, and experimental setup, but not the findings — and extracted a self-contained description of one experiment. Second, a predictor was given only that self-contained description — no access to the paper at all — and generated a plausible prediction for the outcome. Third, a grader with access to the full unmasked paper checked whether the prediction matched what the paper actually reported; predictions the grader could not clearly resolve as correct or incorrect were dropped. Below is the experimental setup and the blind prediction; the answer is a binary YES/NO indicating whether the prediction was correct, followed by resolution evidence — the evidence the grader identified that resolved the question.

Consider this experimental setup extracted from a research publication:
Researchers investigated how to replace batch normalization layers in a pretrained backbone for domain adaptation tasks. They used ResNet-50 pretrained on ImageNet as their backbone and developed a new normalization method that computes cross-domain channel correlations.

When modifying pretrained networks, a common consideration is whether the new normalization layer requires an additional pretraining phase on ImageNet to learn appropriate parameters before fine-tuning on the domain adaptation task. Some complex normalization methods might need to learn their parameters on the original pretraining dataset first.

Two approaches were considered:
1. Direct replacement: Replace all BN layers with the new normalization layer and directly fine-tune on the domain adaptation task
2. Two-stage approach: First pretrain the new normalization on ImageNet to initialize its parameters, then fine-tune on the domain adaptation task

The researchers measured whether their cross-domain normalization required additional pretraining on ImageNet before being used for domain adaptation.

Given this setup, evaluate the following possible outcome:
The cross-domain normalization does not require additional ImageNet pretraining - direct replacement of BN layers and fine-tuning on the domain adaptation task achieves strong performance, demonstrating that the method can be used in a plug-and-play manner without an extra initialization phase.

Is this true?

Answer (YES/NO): YES